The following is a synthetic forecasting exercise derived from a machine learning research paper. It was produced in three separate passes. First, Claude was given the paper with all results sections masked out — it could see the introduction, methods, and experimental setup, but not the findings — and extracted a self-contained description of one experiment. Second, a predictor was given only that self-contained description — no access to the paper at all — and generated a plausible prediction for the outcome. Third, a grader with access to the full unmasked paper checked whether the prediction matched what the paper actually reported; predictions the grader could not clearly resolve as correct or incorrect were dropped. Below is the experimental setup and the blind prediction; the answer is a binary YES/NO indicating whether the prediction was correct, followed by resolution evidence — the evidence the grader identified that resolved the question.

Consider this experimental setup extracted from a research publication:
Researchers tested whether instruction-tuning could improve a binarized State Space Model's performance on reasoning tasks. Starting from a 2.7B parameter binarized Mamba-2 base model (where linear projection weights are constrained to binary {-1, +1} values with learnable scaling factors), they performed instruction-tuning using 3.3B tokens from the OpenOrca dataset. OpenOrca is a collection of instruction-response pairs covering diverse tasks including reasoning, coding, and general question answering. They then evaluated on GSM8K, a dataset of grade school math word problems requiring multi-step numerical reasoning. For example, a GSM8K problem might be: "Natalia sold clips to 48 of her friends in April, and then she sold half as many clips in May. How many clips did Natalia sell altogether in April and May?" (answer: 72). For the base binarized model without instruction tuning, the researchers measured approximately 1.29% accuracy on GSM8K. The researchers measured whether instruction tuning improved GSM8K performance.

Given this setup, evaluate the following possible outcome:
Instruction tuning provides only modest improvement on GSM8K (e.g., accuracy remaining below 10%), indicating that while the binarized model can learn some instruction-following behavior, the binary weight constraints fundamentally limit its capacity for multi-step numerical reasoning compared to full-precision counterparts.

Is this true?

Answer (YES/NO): NO